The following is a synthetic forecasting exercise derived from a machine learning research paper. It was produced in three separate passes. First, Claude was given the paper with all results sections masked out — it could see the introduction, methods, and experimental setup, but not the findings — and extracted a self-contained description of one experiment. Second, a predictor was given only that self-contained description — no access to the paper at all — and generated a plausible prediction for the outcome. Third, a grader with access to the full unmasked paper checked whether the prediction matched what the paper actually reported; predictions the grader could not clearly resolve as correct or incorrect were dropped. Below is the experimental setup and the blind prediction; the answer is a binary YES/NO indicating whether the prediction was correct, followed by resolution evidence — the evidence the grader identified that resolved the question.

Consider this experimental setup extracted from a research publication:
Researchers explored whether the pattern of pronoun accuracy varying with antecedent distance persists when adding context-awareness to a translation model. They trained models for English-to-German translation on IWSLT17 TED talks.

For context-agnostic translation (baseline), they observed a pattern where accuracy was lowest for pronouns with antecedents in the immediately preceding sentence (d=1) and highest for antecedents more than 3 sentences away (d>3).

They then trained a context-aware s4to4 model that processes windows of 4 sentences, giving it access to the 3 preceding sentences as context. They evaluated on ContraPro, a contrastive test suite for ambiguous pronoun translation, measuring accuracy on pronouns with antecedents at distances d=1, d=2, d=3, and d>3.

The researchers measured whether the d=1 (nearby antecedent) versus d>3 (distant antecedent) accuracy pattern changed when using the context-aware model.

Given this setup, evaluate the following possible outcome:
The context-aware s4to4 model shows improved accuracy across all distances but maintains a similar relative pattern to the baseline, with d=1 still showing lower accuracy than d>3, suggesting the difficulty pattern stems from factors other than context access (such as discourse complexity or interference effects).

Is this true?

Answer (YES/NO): YES